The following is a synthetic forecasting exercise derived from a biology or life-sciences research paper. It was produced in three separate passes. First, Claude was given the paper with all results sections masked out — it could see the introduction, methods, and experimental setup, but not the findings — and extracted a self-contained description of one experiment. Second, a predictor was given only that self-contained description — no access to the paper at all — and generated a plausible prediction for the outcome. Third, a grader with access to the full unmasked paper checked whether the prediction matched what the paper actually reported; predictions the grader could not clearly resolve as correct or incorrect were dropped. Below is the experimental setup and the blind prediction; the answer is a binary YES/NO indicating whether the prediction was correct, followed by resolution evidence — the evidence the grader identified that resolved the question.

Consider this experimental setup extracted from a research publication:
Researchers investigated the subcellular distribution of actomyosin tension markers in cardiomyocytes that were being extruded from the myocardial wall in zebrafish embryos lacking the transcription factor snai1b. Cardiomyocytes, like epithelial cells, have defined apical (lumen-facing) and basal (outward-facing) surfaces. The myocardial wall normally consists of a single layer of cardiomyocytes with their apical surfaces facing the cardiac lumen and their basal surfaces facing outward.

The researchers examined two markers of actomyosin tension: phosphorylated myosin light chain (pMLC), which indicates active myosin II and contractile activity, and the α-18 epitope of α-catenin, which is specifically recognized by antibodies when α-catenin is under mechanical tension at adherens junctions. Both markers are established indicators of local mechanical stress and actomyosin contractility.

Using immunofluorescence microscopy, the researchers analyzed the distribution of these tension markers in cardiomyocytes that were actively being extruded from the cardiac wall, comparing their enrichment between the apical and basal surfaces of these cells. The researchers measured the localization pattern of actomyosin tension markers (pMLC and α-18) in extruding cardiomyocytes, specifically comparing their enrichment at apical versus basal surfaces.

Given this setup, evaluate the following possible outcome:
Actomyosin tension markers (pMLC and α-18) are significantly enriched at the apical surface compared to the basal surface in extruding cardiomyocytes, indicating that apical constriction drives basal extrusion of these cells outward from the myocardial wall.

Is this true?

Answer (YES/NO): NO